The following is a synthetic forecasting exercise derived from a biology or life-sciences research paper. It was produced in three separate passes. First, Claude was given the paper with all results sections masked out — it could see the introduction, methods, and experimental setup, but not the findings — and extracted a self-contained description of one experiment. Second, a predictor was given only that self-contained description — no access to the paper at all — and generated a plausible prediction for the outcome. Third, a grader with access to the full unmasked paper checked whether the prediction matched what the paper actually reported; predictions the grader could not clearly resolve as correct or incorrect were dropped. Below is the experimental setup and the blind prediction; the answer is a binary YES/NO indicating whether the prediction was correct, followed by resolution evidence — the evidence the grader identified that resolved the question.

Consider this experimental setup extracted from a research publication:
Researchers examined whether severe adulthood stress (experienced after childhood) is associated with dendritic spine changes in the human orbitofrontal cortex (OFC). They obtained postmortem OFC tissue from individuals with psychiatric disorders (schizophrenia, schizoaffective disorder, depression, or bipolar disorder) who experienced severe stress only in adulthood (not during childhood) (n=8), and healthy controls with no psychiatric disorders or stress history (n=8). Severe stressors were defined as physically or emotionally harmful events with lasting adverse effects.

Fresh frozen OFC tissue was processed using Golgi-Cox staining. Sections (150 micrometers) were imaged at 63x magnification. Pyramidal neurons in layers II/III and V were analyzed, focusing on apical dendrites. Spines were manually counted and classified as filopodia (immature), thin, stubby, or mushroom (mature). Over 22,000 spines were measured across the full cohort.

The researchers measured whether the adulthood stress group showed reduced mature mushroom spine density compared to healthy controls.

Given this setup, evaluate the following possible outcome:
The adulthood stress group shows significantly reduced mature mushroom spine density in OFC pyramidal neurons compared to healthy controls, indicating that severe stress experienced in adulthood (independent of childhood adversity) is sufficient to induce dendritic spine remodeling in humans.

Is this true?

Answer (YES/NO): YES